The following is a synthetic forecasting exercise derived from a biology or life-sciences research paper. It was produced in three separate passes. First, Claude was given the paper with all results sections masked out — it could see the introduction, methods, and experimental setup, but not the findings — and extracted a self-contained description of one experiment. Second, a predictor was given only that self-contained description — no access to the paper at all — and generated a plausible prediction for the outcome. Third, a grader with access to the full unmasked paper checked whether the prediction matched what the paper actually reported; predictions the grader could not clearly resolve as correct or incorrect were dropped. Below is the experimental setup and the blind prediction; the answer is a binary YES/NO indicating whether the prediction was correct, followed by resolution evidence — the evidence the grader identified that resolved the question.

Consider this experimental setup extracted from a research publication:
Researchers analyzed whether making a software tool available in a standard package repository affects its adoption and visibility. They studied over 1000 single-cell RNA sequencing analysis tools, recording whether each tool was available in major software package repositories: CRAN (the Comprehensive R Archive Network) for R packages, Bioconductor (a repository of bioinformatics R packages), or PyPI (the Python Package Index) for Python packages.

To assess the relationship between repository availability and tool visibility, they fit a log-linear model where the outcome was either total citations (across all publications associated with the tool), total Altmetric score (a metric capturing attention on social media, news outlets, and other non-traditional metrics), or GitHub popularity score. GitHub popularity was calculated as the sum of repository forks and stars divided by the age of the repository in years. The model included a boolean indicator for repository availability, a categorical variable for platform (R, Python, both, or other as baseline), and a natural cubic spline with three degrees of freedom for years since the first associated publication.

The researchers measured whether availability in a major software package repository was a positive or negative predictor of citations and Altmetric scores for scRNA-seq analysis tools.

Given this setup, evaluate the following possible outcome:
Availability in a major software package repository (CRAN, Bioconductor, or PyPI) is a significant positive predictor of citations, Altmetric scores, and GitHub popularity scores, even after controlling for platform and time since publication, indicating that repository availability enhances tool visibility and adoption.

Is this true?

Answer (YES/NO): YES